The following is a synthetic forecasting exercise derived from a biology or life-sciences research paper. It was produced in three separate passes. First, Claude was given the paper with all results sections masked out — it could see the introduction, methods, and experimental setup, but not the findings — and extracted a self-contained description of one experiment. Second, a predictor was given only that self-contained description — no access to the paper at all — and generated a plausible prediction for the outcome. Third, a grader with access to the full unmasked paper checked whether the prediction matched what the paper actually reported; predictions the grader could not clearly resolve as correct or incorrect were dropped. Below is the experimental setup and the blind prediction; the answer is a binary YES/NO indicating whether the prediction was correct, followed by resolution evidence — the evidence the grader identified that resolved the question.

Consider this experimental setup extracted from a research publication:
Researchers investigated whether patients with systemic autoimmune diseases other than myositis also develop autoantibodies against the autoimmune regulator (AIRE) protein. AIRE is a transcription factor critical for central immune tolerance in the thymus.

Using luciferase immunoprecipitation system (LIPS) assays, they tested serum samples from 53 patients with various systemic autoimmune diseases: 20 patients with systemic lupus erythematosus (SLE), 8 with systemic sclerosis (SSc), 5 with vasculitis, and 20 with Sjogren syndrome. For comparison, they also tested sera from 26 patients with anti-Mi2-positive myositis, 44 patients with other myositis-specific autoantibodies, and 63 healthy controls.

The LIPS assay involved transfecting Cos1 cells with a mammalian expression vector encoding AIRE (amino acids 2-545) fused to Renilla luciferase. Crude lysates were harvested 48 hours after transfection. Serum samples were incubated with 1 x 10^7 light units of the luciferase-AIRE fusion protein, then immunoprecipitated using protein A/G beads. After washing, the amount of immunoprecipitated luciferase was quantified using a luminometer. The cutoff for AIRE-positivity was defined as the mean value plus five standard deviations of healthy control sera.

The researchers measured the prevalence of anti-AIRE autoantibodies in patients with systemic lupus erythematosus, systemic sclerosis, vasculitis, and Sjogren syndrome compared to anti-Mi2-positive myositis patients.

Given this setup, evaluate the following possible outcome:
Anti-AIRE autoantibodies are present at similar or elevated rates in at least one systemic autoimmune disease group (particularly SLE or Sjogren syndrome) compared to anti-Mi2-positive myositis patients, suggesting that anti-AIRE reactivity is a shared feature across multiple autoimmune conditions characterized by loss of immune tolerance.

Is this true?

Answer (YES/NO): NO